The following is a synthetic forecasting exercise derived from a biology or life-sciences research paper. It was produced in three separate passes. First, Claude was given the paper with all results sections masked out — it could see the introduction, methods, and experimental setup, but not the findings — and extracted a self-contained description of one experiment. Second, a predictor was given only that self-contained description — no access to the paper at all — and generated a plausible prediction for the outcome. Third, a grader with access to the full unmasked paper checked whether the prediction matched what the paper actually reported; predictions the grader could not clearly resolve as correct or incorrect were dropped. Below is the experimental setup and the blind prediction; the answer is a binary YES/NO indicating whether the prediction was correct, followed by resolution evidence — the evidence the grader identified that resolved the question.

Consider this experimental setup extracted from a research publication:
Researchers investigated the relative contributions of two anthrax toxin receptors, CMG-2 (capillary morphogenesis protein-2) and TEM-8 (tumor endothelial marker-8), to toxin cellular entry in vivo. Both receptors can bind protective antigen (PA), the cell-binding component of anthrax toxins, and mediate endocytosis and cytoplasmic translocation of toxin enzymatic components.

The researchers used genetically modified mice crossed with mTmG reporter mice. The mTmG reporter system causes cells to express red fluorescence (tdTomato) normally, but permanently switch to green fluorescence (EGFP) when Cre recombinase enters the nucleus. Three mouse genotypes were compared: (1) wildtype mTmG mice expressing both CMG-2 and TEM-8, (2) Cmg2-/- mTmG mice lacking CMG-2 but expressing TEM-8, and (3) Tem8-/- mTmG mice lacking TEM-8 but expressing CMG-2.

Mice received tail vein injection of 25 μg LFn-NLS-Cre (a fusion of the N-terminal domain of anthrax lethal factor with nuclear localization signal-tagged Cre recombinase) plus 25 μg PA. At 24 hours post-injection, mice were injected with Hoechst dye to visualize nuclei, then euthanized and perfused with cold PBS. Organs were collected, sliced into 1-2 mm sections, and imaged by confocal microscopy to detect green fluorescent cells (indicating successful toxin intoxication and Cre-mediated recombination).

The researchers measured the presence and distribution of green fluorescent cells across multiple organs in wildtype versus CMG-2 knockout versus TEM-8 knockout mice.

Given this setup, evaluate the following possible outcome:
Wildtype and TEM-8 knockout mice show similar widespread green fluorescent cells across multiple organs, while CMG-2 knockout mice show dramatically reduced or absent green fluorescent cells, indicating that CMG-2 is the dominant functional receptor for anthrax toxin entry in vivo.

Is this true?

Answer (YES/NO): NO